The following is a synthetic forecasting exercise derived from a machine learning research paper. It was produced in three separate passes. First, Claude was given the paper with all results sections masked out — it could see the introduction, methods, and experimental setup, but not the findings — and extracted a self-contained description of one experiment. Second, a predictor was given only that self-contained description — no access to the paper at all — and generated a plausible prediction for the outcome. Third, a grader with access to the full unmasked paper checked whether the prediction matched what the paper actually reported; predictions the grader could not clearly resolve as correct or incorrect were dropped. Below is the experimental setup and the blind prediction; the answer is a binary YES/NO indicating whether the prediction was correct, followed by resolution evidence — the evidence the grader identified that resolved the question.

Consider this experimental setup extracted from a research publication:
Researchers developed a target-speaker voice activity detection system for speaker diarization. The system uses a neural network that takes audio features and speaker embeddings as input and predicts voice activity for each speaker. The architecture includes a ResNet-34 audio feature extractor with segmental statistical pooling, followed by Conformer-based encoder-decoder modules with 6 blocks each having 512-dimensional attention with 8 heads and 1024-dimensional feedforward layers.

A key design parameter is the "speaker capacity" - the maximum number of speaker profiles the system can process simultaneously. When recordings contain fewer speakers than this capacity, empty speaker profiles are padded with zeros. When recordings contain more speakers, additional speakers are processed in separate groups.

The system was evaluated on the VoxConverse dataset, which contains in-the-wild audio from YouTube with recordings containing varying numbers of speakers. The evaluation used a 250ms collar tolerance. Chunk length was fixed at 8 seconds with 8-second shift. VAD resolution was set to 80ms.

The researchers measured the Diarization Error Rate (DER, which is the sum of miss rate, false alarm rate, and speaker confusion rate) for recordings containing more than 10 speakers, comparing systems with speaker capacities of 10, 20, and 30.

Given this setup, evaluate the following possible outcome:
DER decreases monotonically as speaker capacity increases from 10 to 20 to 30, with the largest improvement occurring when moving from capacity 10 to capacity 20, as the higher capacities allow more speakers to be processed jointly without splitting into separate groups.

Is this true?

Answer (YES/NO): YES